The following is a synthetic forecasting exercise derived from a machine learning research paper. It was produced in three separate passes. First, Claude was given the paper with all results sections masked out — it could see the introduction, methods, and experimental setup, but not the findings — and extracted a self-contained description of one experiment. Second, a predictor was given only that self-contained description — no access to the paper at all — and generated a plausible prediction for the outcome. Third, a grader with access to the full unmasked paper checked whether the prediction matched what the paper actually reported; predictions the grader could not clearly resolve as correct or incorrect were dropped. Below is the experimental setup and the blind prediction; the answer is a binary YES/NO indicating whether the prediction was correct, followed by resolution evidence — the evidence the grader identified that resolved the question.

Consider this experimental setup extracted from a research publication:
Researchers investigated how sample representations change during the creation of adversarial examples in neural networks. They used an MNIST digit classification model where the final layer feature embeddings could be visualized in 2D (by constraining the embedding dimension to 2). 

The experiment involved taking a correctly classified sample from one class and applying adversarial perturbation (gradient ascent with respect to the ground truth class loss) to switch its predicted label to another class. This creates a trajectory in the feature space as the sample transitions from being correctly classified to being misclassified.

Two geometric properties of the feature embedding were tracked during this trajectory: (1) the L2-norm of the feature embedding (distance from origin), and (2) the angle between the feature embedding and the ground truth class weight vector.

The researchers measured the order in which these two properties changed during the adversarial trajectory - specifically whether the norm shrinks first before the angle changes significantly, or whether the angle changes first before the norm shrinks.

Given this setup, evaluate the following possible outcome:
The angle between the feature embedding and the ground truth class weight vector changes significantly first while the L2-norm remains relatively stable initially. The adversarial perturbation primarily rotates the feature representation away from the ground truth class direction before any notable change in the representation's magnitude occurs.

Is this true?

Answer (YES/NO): NO